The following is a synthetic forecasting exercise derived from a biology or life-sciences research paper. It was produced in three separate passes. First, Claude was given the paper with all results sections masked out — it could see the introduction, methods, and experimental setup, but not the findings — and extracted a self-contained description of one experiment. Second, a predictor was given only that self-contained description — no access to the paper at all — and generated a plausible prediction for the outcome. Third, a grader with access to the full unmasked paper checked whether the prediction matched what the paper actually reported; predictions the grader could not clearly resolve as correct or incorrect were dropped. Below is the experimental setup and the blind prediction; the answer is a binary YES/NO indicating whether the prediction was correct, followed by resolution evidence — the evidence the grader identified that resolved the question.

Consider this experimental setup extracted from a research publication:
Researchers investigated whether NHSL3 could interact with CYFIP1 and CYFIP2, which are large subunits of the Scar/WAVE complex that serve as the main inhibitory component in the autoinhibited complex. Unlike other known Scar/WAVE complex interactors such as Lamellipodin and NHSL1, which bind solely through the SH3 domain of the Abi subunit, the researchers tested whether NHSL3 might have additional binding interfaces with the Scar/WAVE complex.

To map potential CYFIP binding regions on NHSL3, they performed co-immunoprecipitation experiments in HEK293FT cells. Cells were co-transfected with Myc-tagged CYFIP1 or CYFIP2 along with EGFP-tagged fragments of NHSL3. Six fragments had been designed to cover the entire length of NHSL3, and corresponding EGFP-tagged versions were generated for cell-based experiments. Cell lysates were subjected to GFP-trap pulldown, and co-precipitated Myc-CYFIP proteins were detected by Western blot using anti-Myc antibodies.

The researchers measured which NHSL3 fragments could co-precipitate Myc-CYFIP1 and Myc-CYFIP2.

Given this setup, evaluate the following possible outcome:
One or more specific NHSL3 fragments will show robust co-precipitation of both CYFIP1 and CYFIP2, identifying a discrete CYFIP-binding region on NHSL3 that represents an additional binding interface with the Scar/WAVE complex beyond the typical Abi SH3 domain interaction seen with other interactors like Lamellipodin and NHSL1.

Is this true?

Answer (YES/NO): YES